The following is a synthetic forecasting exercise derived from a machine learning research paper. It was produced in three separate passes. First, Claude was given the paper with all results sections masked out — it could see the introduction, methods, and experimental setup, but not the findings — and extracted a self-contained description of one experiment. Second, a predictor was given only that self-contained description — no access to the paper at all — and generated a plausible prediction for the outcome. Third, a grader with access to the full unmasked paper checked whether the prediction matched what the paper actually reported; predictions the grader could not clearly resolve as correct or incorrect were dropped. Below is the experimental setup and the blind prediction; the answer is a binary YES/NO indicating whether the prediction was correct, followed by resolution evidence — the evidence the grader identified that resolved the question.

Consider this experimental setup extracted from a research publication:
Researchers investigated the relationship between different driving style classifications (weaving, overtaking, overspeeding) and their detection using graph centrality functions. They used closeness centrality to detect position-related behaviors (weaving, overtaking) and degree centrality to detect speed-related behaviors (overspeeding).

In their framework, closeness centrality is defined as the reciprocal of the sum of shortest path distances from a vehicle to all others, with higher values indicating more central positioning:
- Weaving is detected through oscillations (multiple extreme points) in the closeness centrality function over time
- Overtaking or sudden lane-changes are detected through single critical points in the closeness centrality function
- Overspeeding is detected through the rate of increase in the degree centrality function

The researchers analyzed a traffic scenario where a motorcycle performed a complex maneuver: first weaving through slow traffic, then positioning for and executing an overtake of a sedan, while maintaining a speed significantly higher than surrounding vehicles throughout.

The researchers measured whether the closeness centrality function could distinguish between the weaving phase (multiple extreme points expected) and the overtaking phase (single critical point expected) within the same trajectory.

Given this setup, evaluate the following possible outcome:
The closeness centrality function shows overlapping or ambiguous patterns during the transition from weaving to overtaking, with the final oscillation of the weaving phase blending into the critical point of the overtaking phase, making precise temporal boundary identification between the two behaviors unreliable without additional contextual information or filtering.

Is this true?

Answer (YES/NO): NO